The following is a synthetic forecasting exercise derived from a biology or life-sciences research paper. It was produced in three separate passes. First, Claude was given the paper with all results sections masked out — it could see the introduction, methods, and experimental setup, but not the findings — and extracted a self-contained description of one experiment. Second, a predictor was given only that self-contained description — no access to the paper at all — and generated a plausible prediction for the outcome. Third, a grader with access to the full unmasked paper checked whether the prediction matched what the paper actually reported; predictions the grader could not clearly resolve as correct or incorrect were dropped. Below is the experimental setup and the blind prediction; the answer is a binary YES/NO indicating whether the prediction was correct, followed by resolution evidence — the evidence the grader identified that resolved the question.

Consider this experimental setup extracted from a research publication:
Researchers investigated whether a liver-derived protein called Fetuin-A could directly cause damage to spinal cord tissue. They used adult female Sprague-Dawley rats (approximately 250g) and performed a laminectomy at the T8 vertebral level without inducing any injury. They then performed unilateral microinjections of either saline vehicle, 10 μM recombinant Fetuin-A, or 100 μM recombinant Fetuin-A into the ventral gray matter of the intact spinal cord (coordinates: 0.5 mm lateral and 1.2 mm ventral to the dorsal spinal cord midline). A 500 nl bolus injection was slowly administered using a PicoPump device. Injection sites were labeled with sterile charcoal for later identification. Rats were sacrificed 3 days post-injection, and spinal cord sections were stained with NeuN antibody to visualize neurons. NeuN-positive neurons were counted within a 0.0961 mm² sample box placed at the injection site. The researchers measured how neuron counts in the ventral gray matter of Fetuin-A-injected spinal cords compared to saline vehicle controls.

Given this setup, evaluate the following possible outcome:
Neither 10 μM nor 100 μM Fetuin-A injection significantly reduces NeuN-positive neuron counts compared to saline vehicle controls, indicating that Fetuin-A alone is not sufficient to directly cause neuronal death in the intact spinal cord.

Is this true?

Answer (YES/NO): NO